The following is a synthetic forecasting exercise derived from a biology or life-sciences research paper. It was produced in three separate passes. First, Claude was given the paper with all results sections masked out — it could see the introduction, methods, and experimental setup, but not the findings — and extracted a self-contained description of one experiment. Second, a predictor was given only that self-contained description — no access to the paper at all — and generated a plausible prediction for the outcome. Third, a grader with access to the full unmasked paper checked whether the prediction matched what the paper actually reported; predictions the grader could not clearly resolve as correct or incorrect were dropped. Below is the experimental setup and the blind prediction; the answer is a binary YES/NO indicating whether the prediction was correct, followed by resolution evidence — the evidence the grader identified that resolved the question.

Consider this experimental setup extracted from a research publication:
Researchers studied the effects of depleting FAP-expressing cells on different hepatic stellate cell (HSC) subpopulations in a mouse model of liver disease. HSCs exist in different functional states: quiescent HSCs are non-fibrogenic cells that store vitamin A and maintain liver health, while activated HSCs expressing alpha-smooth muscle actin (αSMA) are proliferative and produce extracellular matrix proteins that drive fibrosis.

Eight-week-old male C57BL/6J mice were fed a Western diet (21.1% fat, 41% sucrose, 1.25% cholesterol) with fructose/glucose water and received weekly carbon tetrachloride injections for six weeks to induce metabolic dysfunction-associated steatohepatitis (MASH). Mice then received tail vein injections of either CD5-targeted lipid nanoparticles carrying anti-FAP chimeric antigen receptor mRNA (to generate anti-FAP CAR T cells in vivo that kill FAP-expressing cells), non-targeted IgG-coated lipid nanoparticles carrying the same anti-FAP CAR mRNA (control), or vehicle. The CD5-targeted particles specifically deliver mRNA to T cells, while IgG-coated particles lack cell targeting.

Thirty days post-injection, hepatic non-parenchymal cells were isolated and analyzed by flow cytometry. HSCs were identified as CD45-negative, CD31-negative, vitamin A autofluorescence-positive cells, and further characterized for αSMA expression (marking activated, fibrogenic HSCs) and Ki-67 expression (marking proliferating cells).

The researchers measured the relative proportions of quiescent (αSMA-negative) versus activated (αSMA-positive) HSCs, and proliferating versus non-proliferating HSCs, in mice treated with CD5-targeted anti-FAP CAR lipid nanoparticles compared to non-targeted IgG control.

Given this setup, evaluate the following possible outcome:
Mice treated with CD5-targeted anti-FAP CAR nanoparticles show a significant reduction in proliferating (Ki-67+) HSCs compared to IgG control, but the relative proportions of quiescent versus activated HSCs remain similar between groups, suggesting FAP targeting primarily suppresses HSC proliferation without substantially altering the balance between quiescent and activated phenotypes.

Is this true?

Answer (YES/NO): NO